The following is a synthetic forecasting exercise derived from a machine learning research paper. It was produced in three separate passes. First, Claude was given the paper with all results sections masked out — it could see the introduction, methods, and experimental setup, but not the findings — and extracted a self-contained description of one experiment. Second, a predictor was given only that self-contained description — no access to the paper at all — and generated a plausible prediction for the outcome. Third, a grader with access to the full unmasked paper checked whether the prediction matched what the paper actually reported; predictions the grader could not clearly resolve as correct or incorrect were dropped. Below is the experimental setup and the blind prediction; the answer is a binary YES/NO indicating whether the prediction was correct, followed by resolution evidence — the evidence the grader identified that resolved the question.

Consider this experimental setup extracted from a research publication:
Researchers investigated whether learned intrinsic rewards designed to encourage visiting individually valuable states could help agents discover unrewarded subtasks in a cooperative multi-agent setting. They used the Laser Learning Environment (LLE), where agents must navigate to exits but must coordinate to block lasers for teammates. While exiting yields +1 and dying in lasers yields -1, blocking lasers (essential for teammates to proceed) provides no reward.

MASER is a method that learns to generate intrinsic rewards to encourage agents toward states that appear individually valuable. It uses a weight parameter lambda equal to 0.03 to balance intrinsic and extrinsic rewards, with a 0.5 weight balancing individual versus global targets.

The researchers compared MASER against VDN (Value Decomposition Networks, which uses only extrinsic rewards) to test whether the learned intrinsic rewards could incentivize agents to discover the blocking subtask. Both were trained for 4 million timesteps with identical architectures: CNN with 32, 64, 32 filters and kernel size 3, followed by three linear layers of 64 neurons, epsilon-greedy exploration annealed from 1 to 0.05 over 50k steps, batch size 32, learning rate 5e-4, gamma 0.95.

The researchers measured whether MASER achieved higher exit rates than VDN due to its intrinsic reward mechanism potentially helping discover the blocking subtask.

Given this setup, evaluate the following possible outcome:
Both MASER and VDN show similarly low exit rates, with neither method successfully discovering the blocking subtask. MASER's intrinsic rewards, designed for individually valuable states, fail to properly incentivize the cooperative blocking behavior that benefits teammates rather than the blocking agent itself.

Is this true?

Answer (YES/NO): YES